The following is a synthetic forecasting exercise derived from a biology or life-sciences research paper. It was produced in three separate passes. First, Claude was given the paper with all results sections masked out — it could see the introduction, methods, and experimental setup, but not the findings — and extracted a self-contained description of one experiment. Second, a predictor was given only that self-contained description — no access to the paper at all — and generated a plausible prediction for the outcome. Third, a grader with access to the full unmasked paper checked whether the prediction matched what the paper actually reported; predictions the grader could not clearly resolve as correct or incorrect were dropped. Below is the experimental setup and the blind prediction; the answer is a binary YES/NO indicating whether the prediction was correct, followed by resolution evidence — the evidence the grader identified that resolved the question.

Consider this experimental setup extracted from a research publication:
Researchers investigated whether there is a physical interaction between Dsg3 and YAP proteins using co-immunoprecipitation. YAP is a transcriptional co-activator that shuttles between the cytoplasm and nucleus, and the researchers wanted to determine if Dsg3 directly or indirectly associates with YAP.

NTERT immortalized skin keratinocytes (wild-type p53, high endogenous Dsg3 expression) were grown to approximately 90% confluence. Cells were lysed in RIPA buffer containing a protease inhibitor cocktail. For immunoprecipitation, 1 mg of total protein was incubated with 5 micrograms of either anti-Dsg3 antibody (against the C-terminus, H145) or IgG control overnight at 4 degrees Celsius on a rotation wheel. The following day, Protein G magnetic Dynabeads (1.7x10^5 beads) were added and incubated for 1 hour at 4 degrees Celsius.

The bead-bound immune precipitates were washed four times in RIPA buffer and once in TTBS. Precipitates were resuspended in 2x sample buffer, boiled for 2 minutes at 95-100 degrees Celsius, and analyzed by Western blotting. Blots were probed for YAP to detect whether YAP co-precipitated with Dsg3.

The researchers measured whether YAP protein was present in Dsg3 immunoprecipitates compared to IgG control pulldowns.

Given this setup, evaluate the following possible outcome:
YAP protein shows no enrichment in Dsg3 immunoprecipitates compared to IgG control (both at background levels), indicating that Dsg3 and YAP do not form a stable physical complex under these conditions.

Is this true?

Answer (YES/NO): NO